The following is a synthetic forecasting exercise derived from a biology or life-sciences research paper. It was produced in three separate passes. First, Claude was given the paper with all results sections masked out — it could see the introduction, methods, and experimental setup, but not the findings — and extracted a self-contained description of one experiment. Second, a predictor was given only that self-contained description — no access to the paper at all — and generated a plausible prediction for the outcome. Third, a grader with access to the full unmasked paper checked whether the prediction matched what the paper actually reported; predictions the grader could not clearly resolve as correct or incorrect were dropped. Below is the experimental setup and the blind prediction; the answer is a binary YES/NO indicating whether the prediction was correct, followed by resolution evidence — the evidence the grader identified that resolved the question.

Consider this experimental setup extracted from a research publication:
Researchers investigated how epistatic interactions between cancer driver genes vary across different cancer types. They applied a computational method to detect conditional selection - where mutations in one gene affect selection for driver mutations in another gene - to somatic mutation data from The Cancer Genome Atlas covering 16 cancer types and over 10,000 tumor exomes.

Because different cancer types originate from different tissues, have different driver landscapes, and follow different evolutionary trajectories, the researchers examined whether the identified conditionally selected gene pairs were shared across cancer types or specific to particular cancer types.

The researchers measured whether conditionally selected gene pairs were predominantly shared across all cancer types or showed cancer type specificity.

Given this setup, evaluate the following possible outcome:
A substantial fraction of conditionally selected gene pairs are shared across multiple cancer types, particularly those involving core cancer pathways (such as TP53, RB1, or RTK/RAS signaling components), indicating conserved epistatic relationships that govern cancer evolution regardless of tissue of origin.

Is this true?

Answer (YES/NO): NO